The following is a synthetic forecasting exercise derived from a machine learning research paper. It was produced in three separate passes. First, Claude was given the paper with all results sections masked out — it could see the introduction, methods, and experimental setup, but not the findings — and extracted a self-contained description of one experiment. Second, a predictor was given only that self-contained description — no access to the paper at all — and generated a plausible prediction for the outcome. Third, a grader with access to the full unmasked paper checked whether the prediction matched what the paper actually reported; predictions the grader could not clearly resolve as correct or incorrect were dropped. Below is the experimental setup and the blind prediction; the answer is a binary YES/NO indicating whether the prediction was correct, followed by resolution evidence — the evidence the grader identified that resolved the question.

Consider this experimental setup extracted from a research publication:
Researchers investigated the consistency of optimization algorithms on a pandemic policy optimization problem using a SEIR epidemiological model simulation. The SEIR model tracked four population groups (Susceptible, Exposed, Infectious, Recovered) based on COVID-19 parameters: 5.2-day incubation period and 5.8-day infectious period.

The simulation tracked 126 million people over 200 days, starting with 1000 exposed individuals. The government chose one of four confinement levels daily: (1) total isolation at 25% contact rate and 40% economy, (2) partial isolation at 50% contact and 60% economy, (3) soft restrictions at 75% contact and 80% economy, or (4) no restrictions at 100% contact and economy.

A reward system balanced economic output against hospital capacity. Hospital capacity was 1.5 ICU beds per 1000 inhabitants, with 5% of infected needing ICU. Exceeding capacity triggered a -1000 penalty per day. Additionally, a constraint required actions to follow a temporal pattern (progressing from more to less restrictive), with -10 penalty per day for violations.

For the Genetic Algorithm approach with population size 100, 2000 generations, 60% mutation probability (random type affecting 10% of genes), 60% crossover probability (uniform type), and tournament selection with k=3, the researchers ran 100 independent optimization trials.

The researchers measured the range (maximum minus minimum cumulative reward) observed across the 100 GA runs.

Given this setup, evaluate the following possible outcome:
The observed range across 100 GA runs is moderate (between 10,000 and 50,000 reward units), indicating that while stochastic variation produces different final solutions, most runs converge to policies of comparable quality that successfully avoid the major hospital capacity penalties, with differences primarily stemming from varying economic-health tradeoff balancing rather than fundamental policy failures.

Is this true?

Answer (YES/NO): NO